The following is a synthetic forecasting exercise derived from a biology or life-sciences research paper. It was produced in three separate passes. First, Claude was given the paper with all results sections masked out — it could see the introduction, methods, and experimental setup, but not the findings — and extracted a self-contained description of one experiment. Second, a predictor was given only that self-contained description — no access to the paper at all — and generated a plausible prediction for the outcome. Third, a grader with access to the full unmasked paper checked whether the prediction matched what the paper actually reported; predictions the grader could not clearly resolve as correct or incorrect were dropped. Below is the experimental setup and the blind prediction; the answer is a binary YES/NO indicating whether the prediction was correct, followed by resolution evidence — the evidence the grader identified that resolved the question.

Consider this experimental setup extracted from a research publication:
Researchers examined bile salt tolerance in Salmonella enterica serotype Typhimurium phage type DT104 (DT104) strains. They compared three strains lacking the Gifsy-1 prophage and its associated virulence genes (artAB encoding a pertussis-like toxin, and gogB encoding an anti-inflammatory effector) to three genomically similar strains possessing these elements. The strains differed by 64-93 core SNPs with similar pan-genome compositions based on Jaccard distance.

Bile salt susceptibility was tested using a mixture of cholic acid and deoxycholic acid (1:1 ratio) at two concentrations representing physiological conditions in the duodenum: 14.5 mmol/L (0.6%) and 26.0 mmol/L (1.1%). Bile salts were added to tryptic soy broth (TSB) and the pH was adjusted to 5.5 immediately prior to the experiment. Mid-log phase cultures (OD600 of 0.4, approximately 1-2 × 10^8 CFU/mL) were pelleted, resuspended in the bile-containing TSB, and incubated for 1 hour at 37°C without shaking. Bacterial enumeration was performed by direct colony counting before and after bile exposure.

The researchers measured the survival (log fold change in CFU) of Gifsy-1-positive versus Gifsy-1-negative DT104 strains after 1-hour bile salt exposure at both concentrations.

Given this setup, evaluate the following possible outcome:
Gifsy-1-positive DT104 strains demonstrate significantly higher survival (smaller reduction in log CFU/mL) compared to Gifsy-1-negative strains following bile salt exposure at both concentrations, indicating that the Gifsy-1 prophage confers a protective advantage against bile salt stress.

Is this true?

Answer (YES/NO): NO